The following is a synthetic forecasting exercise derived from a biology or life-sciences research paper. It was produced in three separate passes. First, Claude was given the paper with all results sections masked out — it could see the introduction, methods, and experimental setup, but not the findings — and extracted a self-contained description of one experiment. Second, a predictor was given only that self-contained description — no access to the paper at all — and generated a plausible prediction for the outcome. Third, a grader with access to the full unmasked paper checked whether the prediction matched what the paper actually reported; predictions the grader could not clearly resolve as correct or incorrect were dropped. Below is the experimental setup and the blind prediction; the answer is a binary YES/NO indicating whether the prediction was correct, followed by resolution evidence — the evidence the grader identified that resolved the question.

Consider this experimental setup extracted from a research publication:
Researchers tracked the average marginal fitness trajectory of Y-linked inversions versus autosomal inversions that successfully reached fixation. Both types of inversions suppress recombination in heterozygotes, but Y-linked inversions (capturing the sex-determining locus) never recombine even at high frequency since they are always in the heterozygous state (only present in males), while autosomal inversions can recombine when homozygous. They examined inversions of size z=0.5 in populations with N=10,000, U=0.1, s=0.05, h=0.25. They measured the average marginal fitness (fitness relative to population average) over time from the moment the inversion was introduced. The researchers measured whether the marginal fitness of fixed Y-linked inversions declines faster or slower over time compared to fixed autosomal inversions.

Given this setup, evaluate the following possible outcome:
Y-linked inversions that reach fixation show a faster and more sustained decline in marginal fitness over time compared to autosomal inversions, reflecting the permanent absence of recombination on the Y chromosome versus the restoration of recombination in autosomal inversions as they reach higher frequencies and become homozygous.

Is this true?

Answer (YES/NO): YES